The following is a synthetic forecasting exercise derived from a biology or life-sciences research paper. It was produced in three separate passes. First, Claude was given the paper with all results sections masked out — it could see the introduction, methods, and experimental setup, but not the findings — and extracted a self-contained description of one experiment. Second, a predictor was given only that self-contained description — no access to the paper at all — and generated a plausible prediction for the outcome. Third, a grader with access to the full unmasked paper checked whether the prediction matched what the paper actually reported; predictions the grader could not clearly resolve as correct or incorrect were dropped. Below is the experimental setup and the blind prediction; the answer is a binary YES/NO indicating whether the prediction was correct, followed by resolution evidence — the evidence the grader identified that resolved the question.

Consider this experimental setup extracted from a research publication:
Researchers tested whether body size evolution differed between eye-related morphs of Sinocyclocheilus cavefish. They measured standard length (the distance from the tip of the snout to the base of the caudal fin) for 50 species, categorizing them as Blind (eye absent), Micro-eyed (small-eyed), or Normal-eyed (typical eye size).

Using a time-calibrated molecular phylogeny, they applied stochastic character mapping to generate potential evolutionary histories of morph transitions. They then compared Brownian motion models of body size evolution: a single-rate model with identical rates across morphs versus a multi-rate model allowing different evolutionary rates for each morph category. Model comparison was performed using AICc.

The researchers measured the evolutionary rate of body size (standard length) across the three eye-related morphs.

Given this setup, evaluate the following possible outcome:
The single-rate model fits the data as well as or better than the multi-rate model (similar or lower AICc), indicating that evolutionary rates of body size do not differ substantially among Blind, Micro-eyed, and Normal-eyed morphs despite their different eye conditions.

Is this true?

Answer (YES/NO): NO